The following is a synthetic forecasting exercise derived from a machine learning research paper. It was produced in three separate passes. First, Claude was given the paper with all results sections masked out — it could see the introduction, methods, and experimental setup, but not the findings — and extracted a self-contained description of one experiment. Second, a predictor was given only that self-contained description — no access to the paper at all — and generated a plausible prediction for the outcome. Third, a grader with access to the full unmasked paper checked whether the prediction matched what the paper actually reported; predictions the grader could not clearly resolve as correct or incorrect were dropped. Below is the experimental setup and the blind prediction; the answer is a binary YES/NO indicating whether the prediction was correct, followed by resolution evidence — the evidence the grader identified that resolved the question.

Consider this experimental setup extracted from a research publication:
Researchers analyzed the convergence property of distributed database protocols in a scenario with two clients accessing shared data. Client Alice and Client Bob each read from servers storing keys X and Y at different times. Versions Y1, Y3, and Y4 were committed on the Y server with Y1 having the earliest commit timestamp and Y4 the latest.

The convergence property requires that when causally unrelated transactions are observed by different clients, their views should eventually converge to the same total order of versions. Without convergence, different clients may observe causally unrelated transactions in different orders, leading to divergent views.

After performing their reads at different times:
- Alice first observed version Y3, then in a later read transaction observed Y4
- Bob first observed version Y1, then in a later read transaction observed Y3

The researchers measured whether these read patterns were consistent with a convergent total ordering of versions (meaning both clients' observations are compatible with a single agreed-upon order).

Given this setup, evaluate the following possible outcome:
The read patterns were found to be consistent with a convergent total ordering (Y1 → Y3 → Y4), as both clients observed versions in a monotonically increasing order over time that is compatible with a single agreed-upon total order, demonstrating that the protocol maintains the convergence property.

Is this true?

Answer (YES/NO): YES